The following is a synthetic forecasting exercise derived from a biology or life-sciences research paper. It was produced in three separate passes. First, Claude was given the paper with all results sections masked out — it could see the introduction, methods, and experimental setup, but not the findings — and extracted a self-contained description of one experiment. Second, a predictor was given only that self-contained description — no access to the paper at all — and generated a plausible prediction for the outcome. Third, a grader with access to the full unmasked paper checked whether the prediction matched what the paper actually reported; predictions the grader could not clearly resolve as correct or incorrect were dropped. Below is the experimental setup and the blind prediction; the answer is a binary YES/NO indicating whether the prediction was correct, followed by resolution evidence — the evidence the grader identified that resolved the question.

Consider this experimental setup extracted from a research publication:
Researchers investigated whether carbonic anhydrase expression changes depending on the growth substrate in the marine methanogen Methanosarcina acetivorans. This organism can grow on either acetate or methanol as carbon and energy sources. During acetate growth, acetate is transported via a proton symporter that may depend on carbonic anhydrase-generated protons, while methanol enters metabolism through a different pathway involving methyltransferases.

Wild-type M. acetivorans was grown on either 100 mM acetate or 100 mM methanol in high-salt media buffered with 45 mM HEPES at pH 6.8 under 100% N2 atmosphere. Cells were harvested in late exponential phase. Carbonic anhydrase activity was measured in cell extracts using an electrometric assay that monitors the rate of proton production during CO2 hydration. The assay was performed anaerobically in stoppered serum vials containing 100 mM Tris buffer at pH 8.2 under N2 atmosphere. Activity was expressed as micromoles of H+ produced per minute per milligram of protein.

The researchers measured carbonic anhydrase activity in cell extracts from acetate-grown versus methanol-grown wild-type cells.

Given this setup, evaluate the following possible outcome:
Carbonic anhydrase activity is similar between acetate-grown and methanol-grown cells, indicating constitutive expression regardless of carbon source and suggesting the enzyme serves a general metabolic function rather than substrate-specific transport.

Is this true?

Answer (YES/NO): NO